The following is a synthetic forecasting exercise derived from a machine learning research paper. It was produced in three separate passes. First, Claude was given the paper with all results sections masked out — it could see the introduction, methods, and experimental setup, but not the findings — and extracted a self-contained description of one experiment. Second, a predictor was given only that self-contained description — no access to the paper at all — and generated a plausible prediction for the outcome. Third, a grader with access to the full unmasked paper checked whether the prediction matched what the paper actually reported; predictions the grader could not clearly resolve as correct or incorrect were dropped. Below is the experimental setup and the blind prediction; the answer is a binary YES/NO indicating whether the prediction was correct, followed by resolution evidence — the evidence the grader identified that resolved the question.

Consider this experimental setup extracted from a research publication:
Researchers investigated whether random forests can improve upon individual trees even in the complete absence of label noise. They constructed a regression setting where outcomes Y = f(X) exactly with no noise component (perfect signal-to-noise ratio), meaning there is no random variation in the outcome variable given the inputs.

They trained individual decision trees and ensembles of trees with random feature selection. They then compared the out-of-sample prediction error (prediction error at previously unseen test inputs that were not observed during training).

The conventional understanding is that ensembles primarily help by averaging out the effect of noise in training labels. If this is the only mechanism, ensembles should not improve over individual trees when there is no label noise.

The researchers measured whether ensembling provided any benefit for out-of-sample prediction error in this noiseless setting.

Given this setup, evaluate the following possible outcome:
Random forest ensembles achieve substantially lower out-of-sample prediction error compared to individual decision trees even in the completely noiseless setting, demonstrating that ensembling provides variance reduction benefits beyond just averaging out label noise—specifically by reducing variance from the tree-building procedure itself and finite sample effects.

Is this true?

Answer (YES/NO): NO